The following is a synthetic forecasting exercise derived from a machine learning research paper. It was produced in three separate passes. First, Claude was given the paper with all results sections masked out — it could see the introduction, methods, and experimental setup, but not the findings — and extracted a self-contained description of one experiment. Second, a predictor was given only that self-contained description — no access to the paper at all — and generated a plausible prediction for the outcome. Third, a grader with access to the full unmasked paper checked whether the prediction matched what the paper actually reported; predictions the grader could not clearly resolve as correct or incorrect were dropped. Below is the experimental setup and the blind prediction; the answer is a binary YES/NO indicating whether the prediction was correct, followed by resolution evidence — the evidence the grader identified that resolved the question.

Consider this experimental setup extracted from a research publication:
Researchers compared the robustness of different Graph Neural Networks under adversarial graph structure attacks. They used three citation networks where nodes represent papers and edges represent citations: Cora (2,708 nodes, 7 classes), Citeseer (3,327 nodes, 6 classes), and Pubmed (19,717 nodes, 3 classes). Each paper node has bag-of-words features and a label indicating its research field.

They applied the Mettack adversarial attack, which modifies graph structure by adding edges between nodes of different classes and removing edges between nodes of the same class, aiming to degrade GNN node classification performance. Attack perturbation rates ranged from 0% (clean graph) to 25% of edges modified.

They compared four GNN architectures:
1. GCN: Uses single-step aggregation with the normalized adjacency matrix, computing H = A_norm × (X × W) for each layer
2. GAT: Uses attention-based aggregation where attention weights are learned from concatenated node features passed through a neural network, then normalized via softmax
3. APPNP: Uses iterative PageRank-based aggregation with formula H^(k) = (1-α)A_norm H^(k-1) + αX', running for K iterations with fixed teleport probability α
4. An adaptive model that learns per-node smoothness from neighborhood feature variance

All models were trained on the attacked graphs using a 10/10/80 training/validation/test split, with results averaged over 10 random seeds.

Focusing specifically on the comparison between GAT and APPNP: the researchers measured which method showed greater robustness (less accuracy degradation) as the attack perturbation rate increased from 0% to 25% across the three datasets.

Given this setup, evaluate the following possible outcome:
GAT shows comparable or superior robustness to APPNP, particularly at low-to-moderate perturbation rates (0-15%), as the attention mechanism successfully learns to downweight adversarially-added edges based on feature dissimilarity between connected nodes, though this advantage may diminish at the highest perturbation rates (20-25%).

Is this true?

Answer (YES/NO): NO